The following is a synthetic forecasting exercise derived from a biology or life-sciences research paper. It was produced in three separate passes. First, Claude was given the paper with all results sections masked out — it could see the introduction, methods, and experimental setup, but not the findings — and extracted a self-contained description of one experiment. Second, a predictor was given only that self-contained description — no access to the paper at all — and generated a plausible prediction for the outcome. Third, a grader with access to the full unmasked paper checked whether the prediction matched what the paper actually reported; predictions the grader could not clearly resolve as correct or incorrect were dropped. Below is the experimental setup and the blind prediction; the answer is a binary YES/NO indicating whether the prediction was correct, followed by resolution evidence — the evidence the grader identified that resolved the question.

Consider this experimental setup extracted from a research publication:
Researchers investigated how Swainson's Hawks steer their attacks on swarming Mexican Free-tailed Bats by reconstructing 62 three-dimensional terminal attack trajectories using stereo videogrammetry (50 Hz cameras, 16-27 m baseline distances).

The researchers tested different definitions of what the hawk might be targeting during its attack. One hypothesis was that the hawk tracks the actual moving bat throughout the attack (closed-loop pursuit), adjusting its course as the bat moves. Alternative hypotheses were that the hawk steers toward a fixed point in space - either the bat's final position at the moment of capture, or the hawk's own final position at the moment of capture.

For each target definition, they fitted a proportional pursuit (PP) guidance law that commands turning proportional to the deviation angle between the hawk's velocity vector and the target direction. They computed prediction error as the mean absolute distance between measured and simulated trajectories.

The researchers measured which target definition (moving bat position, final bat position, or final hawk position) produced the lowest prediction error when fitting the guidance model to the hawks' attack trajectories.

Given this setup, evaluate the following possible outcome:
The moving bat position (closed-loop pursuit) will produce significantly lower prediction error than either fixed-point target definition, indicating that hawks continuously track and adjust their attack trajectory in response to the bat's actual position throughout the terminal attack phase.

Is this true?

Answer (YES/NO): NO